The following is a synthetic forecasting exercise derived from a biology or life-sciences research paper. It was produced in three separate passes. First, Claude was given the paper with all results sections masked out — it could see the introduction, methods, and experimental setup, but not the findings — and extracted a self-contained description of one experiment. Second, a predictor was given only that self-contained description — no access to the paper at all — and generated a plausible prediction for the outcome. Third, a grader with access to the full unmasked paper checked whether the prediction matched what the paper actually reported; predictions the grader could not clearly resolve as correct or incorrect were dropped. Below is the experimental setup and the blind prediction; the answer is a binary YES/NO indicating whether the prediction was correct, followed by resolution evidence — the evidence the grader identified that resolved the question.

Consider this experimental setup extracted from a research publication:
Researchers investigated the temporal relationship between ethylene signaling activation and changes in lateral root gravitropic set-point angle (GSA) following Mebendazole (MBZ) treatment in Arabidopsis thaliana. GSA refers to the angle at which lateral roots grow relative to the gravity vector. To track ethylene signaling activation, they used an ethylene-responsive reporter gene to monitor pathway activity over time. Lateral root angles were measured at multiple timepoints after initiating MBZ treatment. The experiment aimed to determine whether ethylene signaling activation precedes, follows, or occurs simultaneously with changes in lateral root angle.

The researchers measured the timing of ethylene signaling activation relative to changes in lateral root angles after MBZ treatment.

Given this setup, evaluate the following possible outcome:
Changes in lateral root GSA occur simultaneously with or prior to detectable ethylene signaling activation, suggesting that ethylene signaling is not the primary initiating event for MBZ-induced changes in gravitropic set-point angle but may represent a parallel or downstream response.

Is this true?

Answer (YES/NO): NO